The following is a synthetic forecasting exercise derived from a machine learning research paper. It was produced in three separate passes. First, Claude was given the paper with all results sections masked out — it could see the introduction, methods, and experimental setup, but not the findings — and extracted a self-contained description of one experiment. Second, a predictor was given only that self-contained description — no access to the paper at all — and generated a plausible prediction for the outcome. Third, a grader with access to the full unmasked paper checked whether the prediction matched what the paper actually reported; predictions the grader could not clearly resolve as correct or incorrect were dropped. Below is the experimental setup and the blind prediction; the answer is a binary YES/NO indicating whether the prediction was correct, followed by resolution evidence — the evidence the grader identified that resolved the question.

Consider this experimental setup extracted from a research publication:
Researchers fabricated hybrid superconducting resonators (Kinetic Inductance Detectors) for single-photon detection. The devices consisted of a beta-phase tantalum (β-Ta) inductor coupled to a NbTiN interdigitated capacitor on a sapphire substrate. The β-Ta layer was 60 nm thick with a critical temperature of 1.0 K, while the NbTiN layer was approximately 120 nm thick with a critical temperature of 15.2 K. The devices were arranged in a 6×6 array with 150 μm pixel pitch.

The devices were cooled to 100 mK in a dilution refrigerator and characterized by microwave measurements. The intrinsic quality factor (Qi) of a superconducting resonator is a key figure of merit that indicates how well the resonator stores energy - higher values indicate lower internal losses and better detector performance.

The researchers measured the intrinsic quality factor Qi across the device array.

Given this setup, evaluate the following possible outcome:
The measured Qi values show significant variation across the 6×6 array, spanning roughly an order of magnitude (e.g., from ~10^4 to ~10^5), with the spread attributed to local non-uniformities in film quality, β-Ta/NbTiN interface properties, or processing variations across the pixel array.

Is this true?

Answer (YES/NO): NO